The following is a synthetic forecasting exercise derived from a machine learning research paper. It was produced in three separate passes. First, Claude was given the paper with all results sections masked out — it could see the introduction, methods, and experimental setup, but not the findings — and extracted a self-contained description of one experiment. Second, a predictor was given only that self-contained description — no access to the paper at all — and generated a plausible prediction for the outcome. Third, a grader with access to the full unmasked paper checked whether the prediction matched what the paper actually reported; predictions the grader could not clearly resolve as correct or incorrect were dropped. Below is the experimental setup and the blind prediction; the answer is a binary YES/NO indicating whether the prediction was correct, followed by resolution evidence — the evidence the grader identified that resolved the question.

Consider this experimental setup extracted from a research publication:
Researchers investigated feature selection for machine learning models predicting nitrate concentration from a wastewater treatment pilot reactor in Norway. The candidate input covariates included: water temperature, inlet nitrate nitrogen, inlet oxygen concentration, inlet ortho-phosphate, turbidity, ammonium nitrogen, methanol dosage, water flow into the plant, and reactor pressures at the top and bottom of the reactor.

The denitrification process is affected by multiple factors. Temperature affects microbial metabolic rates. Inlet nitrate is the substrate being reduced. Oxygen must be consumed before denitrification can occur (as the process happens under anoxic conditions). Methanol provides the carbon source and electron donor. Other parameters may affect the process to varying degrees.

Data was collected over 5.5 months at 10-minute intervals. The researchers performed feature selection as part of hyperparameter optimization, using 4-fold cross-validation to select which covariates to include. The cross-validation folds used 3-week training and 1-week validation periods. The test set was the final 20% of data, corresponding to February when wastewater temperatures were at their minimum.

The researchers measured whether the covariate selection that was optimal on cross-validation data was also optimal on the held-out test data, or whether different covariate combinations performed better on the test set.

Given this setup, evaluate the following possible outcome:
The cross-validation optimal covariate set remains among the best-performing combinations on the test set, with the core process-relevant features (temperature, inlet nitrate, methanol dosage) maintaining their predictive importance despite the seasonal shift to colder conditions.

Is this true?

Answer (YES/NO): NO